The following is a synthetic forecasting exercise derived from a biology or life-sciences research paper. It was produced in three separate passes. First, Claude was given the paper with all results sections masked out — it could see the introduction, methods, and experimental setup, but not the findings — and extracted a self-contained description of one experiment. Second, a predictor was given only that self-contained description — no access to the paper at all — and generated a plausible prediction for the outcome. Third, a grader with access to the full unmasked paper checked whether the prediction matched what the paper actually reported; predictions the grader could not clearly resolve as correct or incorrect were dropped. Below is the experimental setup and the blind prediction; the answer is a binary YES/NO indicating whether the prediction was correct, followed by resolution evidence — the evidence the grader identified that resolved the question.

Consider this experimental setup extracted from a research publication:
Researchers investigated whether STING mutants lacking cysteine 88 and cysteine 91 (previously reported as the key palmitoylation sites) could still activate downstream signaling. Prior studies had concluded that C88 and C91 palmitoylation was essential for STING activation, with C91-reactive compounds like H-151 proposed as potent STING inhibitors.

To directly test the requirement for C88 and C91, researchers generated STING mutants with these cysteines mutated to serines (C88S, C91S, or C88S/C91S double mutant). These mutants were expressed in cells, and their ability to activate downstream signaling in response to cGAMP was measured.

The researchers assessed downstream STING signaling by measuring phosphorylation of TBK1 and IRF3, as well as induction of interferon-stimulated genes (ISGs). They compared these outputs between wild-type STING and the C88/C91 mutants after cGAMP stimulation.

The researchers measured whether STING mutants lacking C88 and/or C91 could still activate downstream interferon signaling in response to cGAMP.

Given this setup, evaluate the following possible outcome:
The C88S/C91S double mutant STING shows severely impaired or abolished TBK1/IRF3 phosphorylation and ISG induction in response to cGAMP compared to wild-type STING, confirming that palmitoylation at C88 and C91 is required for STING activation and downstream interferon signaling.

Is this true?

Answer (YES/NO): NO